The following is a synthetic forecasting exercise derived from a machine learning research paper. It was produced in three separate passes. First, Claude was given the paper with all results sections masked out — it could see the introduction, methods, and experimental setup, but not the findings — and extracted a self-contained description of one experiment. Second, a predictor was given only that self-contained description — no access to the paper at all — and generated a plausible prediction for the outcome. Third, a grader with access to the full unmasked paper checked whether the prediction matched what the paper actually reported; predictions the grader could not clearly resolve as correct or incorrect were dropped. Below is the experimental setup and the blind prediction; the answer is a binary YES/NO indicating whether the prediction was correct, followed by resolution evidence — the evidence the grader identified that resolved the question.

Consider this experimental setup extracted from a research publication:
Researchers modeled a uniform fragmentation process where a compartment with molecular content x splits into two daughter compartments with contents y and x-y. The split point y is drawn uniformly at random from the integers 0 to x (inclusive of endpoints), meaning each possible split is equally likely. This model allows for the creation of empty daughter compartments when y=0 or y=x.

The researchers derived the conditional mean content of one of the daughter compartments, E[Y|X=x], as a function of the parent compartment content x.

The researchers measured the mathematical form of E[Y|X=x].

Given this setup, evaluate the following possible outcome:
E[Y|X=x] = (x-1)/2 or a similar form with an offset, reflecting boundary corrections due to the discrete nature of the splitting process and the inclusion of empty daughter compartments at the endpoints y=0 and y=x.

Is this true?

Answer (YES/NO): NO